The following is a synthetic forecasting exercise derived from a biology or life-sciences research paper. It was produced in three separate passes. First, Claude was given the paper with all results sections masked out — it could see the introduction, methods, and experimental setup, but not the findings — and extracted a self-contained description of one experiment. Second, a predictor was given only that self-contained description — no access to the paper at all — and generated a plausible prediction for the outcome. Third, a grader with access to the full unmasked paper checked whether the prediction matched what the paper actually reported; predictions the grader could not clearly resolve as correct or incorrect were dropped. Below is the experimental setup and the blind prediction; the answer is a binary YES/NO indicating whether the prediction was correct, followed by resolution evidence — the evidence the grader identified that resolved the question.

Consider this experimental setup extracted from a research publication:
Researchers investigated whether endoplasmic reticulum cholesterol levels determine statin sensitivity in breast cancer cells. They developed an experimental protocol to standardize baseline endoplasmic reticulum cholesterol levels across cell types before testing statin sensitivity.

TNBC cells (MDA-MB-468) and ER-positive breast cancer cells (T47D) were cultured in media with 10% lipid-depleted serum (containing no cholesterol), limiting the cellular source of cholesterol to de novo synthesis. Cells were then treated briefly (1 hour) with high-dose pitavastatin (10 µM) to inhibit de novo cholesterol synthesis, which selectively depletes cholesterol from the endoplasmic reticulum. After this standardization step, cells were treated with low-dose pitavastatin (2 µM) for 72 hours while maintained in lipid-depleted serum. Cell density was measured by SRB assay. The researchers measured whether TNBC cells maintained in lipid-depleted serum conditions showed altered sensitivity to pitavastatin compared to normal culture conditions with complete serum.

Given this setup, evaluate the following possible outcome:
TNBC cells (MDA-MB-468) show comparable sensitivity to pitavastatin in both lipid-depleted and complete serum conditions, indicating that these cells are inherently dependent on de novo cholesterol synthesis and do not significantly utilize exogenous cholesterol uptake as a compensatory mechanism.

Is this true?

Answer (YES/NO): NO